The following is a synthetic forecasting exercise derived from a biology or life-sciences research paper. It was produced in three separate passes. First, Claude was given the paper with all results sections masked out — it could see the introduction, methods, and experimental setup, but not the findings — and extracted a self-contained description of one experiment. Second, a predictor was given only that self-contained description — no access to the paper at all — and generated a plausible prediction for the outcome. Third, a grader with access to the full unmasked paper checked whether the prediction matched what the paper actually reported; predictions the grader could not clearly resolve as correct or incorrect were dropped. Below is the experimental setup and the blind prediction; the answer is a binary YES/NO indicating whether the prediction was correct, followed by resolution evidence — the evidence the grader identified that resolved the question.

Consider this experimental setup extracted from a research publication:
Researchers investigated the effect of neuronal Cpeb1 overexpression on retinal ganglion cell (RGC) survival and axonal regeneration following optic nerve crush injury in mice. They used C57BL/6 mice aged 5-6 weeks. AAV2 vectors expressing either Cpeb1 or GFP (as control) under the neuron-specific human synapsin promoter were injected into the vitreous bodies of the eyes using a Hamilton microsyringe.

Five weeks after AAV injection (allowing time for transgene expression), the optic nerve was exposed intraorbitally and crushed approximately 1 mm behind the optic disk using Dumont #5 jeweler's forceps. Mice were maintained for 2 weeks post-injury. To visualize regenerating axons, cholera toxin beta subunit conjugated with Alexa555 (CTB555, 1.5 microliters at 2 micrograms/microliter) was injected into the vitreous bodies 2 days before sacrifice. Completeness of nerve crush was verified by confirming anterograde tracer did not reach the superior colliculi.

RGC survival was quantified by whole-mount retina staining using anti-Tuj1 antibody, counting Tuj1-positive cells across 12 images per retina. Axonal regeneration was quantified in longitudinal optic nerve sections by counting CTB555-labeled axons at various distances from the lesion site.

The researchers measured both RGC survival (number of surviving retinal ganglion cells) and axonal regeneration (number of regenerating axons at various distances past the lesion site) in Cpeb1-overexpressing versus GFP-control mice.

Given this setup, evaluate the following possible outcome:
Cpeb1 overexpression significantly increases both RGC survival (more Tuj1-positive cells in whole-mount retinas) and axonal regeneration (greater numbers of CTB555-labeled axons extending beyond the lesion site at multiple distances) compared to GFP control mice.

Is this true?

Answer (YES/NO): NO